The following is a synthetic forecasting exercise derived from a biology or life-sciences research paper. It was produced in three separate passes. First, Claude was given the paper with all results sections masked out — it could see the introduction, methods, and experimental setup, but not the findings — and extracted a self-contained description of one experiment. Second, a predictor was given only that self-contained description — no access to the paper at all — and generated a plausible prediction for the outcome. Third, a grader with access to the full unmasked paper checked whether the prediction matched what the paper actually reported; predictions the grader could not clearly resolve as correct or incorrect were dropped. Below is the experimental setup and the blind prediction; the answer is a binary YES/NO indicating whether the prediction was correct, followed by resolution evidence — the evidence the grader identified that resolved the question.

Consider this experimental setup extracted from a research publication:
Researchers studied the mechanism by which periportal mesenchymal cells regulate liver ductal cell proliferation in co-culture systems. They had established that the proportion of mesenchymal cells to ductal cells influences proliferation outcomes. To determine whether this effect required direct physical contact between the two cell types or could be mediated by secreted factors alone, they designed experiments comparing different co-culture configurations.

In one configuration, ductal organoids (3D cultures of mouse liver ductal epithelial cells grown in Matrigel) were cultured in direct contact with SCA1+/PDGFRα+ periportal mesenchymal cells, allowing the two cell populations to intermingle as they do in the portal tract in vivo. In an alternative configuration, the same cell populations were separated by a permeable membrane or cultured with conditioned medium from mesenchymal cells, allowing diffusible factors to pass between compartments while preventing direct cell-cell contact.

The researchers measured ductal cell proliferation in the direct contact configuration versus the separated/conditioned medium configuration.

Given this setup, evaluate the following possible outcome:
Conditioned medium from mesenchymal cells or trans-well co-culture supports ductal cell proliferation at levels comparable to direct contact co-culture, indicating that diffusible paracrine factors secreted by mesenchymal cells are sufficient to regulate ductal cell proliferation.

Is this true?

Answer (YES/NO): NO